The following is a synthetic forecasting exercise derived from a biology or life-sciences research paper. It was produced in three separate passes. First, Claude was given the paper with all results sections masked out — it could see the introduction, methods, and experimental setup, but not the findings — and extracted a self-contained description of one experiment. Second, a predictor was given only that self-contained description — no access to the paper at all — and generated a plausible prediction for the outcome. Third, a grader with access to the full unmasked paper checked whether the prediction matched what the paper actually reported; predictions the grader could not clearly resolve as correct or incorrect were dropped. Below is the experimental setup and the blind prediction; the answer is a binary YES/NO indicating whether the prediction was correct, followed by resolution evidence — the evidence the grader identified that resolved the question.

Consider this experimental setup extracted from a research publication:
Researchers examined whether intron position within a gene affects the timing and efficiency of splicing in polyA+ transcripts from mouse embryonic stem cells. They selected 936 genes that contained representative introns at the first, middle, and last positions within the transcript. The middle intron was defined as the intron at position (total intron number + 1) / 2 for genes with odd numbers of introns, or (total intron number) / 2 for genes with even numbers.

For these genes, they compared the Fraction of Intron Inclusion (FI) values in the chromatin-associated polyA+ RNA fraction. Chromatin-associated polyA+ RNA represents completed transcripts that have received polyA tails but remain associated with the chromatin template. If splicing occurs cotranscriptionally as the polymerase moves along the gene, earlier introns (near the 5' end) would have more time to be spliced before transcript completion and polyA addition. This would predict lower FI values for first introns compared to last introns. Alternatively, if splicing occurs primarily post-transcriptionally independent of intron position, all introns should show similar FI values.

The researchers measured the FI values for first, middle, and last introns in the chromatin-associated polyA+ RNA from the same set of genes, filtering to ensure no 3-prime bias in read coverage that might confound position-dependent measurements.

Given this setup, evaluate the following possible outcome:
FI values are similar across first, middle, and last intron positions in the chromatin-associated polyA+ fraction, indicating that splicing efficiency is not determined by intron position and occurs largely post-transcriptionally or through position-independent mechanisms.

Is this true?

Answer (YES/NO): YES